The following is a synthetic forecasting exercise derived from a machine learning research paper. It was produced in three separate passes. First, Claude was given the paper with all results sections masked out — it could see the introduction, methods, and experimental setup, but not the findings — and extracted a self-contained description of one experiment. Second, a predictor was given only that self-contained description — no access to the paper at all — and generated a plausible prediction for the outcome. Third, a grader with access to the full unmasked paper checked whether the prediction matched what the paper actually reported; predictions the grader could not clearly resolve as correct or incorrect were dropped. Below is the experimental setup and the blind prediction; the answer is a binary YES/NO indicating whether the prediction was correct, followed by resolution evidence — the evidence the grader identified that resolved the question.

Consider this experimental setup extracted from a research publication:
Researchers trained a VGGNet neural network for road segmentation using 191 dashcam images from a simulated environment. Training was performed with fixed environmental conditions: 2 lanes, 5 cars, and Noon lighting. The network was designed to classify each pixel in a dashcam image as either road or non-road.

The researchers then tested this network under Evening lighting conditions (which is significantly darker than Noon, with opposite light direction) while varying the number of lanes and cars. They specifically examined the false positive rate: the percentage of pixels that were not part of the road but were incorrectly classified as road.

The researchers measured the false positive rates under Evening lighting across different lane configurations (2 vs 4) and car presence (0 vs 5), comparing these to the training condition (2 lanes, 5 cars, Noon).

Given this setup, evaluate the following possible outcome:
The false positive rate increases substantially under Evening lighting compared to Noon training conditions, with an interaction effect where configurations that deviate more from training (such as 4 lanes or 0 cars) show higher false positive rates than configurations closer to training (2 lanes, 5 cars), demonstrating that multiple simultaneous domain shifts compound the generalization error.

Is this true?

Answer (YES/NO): NO